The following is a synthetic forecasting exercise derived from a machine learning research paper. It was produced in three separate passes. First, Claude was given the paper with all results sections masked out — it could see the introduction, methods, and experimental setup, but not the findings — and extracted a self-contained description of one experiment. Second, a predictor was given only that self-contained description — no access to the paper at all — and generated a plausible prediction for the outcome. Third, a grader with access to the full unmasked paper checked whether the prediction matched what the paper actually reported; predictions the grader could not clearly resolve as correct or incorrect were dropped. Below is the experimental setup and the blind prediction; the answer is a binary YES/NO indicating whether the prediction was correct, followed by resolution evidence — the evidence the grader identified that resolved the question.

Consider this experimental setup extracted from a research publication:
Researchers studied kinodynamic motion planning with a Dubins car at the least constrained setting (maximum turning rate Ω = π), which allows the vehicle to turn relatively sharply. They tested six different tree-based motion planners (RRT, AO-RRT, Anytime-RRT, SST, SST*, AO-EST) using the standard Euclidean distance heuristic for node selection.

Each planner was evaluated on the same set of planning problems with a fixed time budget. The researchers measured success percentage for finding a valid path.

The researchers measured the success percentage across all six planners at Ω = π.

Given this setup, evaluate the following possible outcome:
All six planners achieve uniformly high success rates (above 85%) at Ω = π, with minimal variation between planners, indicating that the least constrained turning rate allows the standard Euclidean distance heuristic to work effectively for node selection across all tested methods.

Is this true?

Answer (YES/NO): NO